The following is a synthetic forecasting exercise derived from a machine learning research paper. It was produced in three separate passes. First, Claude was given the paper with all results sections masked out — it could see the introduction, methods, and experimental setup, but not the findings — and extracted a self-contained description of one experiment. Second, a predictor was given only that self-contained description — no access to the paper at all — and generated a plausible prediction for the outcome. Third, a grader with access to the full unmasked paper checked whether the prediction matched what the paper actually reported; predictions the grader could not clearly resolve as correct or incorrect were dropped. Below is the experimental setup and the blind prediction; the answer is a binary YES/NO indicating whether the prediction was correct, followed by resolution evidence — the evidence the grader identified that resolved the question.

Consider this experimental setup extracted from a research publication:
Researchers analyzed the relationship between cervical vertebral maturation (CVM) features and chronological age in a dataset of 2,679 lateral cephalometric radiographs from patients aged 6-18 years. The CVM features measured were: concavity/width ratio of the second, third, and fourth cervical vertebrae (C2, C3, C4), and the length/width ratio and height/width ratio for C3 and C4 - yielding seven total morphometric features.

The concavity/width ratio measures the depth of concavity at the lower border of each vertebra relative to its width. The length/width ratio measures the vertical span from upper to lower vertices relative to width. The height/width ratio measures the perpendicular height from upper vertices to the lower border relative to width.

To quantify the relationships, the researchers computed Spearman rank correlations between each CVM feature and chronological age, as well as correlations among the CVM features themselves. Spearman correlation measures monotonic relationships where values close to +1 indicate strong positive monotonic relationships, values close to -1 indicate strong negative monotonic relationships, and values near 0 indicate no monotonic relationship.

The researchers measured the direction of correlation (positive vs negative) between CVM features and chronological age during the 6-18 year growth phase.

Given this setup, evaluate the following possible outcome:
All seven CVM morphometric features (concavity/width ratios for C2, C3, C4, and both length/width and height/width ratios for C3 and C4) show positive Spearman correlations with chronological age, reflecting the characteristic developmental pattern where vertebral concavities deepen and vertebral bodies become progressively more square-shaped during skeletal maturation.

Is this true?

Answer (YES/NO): YES